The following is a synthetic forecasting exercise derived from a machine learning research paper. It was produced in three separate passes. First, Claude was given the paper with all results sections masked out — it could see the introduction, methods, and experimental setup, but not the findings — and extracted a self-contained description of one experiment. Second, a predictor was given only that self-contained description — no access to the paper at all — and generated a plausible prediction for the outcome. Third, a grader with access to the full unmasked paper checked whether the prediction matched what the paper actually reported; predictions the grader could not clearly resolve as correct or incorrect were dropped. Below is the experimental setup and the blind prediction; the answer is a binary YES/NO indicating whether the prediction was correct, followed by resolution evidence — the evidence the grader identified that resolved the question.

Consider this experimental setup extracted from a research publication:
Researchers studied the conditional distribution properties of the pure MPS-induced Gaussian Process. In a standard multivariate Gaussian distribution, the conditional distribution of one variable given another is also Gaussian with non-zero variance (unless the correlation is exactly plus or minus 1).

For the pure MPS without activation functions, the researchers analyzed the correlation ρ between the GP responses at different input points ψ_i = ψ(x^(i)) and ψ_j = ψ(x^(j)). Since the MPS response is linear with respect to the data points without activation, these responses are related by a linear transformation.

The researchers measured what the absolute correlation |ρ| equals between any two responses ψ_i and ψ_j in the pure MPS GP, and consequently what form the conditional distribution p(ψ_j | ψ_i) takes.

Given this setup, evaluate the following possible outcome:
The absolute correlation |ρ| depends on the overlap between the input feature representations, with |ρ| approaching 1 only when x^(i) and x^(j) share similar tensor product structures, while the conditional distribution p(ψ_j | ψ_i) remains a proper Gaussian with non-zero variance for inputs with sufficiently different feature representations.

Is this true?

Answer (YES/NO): NO